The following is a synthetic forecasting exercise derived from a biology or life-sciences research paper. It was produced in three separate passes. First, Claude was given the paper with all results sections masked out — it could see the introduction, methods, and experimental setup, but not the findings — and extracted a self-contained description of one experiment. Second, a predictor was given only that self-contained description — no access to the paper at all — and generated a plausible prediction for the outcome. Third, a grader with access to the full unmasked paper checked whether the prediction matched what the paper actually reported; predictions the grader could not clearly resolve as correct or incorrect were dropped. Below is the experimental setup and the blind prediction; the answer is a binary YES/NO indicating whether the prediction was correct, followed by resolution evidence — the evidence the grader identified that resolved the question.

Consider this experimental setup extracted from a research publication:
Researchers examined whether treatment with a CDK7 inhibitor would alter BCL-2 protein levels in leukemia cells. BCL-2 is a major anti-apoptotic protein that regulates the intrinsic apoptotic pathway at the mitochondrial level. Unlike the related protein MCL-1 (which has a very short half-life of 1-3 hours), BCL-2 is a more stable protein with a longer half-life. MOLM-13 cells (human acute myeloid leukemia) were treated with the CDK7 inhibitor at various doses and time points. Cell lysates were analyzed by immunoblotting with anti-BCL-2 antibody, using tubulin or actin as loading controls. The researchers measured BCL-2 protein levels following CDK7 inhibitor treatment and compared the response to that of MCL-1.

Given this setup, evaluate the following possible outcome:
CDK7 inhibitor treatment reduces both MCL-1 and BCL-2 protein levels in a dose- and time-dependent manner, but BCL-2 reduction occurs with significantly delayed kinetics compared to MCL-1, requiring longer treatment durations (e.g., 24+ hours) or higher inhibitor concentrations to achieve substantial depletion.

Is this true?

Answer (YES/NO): NO